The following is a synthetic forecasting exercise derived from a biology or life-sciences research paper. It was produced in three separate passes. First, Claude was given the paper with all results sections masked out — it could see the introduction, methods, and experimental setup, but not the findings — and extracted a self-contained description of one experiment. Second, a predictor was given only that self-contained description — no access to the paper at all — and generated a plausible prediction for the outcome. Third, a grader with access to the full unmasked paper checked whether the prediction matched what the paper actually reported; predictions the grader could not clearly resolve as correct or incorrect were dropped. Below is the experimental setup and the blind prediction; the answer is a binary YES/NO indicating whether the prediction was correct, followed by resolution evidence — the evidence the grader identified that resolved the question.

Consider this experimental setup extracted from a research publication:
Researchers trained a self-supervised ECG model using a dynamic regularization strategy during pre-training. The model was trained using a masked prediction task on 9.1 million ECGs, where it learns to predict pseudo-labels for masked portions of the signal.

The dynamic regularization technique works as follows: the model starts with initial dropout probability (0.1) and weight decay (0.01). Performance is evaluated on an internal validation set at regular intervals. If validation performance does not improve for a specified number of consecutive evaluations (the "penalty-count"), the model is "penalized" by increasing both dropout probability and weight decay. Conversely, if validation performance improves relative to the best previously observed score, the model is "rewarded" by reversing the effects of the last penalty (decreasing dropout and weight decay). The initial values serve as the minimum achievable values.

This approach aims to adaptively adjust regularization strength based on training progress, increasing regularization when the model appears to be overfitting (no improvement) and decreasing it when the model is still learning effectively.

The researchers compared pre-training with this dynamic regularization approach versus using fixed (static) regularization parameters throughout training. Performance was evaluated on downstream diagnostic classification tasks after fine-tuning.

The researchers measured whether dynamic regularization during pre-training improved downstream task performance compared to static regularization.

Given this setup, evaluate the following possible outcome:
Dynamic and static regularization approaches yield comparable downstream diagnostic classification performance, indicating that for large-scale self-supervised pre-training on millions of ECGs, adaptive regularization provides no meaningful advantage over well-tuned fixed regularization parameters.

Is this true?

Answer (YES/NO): NO